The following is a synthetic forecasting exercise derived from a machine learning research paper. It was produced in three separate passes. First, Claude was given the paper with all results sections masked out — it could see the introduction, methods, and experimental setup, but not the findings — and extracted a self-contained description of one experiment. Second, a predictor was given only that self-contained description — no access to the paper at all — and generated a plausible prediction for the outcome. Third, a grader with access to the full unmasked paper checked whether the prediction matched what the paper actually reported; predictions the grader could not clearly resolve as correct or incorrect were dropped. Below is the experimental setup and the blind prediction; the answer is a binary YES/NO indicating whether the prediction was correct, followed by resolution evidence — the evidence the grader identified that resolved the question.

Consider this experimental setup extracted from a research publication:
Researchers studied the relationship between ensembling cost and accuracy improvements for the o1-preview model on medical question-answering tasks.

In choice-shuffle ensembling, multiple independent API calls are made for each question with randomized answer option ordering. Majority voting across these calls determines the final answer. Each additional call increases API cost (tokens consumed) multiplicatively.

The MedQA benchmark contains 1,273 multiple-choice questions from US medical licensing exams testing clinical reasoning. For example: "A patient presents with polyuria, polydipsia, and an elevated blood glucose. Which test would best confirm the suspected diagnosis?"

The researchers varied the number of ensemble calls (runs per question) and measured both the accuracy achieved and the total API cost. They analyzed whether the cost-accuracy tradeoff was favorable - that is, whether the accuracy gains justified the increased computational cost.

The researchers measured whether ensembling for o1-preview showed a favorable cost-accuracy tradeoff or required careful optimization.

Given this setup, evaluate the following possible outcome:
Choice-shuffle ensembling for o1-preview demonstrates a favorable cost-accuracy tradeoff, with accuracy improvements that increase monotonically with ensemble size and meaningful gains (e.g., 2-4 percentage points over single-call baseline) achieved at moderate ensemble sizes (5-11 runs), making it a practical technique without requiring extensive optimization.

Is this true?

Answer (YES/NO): NO